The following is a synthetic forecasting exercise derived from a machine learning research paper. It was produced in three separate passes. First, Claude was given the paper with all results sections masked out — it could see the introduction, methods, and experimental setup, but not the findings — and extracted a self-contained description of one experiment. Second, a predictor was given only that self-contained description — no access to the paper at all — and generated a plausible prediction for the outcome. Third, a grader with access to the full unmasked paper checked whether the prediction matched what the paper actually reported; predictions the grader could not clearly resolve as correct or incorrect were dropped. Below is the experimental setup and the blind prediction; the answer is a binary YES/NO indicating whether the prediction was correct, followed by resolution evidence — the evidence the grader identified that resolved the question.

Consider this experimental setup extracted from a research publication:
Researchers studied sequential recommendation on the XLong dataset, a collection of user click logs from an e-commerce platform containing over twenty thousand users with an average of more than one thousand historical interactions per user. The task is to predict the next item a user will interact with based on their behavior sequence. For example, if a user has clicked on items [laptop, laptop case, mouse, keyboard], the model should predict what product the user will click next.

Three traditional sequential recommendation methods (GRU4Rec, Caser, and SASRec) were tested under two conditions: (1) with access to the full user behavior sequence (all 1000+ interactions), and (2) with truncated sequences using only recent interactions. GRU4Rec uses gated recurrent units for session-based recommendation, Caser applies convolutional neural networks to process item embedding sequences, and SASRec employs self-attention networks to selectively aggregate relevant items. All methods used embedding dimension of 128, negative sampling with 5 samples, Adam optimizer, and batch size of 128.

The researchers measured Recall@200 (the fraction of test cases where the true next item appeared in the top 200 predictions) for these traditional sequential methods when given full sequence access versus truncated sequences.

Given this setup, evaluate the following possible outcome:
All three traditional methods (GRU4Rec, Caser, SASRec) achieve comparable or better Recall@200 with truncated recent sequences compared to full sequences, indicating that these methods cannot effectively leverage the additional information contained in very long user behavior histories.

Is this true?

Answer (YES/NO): YES